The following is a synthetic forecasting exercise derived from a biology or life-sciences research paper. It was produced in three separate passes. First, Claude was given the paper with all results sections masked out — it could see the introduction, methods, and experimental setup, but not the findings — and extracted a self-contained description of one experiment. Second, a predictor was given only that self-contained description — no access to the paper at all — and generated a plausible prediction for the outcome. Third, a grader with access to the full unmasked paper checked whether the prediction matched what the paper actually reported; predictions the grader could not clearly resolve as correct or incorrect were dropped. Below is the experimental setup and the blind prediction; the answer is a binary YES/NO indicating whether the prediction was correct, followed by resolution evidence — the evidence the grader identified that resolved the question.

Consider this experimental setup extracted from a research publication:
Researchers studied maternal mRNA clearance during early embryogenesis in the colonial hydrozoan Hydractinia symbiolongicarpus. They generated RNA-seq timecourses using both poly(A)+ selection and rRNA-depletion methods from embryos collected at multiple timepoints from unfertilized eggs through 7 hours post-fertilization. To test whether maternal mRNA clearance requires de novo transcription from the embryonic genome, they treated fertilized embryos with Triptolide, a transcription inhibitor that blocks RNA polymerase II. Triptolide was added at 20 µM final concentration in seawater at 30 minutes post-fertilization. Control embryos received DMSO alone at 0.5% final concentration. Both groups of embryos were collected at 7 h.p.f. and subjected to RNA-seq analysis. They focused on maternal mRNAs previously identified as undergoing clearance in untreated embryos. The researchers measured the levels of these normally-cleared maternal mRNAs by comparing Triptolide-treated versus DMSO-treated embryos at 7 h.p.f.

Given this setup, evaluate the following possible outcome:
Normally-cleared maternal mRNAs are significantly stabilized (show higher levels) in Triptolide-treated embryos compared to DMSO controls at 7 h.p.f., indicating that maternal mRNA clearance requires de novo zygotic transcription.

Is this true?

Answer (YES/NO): NO